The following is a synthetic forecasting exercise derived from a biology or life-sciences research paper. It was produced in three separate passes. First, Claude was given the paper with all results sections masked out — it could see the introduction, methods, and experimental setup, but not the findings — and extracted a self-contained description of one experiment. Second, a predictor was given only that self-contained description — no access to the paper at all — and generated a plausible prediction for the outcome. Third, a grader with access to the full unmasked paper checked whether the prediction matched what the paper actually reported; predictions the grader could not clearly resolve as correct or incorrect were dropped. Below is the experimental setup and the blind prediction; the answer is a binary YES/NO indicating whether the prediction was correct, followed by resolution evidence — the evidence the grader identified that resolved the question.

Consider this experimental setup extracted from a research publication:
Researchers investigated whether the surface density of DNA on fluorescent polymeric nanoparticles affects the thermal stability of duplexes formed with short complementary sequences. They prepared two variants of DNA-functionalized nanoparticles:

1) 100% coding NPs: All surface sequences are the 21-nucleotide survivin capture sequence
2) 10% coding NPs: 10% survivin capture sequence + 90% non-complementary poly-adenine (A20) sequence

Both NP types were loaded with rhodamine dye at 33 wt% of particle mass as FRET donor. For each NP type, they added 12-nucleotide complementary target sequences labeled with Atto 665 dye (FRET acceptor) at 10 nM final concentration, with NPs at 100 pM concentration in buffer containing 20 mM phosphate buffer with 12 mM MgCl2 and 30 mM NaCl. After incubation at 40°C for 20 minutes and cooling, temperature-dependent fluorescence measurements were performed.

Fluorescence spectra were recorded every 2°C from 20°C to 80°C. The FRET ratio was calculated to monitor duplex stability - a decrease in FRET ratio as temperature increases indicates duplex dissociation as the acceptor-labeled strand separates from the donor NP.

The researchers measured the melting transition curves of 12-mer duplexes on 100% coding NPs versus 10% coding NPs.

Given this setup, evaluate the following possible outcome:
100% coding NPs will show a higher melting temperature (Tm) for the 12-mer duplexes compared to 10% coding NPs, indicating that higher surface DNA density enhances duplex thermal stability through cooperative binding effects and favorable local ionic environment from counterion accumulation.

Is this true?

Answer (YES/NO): YES